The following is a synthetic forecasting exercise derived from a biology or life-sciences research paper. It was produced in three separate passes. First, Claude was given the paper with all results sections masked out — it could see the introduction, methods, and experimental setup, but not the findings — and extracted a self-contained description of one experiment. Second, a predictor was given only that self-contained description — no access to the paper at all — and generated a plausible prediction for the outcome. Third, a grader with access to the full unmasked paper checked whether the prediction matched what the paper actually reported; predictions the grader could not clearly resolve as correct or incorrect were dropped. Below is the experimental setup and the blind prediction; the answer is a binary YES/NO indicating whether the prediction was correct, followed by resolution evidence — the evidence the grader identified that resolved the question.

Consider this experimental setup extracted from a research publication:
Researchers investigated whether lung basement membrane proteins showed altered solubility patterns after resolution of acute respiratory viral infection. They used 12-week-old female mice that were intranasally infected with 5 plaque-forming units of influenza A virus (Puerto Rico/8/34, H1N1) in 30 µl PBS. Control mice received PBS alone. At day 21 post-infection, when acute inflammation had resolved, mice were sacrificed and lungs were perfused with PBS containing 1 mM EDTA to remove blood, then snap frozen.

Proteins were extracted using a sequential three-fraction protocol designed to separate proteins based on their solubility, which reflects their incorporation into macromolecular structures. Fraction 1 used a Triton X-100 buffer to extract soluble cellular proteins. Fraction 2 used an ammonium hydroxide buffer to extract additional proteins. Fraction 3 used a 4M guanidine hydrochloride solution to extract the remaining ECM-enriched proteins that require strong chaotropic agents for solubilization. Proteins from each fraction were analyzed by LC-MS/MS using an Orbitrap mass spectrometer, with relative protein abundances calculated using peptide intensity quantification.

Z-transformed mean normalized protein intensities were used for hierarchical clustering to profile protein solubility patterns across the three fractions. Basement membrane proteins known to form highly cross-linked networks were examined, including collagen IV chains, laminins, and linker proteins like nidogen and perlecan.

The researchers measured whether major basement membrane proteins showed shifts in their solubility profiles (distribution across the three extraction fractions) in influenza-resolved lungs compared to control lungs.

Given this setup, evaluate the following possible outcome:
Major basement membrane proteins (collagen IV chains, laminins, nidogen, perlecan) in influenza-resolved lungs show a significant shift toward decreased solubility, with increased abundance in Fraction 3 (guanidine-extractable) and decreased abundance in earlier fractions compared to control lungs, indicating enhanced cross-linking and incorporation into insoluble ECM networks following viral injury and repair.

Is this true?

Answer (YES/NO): NO